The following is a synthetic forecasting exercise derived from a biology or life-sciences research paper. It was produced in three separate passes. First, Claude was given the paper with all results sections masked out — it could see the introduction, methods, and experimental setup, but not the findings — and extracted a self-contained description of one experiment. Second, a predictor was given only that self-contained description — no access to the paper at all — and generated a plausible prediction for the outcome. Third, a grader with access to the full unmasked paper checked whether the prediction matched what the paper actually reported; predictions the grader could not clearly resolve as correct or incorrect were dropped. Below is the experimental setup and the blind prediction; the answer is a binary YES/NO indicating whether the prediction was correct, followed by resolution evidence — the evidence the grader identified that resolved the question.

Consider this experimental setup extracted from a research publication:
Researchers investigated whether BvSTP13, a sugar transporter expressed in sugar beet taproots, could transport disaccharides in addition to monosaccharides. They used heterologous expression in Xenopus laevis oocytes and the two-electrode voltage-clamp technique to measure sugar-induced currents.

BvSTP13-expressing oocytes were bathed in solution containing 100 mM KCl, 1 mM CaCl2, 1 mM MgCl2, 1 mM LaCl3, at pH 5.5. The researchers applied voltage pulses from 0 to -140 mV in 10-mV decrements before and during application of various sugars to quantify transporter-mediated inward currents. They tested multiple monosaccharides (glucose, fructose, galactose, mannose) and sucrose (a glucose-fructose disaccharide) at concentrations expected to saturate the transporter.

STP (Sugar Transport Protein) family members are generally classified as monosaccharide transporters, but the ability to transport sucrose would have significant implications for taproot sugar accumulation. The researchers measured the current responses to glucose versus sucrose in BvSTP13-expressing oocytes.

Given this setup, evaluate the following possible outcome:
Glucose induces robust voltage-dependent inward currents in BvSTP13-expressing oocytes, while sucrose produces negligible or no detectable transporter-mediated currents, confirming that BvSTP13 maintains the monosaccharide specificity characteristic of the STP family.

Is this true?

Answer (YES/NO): NO